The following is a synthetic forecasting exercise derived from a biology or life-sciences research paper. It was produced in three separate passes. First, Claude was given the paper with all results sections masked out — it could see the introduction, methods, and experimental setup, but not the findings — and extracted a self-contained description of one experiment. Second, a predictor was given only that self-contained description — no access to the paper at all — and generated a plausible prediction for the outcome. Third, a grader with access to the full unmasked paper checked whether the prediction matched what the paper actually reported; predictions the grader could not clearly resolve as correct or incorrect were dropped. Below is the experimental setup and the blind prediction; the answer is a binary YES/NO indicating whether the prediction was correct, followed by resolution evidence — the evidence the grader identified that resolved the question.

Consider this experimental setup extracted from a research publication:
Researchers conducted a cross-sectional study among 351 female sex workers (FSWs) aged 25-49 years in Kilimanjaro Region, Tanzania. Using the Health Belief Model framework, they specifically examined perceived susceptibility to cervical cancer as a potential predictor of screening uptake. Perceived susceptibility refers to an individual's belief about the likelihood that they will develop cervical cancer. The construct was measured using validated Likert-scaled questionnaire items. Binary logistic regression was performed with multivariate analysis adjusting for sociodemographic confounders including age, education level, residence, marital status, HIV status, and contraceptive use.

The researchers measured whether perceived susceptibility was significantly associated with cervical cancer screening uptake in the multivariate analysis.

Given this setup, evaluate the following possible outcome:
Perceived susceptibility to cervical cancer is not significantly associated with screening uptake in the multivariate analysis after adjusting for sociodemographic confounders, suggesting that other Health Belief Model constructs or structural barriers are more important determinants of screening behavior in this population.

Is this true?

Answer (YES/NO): YES